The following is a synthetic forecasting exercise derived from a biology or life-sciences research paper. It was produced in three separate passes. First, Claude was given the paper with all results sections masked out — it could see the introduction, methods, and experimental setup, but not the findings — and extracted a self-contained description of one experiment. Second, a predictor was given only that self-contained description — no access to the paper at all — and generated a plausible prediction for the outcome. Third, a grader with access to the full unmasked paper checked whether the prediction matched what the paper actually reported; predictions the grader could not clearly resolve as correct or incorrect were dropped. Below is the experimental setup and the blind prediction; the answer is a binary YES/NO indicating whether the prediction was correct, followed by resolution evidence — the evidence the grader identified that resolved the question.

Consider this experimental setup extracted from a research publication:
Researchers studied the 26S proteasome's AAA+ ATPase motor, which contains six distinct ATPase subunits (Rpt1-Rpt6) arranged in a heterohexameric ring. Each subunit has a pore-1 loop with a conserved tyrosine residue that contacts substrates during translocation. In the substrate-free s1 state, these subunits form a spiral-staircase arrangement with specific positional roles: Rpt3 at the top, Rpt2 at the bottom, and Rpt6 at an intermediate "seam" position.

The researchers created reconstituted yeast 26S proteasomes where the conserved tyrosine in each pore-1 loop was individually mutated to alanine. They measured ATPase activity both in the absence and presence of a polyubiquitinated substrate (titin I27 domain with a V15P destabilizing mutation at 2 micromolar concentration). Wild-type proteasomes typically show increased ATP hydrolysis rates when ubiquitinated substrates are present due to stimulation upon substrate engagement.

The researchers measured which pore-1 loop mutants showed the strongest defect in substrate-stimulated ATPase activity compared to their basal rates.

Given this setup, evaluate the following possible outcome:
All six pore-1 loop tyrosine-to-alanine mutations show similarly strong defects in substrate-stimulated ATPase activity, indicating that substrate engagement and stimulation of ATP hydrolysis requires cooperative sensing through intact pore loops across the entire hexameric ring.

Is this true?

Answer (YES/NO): NO